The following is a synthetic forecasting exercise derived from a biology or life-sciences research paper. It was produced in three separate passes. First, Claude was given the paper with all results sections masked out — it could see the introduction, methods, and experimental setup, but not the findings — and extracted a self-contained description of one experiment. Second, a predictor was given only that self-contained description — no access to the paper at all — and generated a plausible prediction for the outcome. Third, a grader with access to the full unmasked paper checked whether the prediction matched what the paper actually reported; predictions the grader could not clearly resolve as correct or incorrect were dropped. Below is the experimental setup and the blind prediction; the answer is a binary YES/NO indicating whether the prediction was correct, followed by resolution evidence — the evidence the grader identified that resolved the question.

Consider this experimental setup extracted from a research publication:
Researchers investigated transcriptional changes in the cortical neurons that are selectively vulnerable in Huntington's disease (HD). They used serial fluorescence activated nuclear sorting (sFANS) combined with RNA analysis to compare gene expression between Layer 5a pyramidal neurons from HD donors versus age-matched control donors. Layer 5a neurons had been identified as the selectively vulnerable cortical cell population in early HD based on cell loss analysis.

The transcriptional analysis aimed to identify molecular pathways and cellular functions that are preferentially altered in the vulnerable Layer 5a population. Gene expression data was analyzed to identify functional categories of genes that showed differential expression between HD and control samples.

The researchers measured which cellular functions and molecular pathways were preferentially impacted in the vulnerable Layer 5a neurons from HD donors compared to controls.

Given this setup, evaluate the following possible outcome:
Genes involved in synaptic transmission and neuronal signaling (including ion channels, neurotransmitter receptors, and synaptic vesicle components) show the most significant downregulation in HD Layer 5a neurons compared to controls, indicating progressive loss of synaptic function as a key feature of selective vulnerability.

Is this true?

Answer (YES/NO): YES